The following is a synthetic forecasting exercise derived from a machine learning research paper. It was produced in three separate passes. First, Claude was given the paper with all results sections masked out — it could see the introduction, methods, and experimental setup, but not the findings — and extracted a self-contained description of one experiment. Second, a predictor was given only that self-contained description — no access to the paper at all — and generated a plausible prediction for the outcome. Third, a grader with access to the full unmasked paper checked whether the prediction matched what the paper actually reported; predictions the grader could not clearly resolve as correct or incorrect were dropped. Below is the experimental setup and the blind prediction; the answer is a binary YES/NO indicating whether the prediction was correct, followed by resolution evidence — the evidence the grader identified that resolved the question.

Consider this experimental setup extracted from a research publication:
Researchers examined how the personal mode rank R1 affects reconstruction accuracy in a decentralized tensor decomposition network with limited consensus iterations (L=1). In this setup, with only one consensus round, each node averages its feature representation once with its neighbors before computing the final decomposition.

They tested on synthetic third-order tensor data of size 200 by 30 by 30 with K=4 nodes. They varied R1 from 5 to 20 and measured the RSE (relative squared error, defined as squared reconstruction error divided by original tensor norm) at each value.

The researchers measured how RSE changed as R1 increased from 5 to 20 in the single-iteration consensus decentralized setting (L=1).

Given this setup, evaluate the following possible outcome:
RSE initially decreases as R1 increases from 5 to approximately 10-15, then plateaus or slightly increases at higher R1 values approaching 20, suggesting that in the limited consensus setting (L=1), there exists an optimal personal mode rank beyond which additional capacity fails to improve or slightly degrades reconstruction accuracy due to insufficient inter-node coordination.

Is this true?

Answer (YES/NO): NO